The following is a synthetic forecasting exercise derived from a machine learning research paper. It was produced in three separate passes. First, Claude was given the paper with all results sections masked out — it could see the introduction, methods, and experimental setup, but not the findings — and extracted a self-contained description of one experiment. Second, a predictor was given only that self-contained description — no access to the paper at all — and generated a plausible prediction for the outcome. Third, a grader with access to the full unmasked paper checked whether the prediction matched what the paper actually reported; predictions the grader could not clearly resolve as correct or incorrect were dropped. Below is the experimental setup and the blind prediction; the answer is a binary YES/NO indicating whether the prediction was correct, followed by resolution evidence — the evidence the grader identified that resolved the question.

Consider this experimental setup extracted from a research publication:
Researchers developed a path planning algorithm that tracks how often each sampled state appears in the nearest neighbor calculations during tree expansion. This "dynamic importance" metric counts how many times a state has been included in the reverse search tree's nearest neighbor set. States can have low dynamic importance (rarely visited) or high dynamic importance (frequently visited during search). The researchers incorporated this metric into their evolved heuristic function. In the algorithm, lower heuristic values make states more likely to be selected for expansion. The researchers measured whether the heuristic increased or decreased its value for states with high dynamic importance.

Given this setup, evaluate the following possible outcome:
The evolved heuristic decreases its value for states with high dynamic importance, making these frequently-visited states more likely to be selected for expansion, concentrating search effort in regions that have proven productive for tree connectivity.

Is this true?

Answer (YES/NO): YES